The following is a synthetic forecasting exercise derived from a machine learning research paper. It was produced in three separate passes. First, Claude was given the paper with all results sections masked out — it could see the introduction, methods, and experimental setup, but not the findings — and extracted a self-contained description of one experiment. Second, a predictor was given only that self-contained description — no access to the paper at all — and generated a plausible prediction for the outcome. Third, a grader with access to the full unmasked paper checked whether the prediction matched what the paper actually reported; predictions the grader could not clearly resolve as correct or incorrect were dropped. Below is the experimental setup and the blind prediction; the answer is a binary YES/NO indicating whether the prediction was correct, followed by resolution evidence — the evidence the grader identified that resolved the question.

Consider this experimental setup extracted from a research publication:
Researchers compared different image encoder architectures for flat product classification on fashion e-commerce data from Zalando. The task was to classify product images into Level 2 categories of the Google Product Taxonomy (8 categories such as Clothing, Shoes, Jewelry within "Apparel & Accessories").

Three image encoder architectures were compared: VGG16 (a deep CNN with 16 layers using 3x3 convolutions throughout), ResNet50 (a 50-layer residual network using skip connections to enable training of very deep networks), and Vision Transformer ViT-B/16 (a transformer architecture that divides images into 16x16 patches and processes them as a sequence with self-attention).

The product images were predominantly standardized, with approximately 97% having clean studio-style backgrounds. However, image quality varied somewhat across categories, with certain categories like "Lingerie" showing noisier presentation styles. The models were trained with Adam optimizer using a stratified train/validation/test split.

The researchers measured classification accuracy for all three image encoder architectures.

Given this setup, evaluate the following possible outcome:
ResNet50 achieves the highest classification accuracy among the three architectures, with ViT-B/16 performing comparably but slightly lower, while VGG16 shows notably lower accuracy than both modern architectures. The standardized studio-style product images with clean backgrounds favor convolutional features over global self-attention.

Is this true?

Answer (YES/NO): NO